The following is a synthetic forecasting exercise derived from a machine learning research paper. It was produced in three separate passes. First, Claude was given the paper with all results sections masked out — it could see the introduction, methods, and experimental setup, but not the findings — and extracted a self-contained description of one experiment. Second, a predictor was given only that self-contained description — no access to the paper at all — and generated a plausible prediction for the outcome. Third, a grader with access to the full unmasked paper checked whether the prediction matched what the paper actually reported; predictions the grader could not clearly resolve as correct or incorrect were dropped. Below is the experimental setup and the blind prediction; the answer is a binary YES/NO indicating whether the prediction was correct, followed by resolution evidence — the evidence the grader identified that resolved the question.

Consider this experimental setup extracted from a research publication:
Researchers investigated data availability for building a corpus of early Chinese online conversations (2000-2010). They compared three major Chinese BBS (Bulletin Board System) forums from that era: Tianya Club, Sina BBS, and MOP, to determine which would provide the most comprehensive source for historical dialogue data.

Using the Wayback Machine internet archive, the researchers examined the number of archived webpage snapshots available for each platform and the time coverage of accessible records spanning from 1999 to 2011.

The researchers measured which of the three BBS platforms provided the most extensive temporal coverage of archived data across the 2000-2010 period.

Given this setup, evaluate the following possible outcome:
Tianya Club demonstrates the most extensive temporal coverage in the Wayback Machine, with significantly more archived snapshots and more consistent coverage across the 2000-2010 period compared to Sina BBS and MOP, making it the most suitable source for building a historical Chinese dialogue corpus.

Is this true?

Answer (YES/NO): NO